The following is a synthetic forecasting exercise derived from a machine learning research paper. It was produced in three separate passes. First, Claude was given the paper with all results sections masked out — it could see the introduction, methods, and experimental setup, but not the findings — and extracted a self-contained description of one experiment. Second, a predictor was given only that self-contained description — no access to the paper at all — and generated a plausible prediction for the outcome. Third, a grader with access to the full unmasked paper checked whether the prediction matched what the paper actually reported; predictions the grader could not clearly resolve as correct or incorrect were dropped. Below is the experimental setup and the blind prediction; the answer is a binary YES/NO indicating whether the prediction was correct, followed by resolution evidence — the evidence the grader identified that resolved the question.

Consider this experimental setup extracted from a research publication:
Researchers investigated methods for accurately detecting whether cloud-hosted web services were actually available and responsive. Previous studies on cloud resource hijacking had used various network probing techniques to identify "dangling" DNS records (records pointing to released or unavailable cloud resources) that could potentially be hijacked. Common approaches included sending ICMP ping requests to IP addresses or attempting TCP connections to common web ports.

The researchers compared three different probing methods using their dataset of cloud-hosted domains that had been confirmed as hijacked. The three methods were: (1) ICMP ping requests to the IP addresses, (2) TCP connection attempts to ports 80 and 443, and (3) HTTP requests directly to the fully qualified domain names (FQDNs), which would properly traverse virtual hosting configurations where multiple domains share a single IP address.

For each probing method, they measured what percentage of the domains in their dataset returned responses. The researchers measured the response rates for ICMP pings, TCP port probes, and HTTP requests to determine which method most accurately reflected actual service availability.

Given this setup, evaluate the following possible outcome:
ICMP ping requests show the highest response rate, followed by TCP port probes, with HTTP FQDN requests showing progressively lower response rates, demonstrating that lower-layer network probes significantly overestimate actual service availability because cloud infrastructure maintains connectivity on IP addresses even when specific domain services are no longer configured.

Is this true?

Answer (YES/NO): NO